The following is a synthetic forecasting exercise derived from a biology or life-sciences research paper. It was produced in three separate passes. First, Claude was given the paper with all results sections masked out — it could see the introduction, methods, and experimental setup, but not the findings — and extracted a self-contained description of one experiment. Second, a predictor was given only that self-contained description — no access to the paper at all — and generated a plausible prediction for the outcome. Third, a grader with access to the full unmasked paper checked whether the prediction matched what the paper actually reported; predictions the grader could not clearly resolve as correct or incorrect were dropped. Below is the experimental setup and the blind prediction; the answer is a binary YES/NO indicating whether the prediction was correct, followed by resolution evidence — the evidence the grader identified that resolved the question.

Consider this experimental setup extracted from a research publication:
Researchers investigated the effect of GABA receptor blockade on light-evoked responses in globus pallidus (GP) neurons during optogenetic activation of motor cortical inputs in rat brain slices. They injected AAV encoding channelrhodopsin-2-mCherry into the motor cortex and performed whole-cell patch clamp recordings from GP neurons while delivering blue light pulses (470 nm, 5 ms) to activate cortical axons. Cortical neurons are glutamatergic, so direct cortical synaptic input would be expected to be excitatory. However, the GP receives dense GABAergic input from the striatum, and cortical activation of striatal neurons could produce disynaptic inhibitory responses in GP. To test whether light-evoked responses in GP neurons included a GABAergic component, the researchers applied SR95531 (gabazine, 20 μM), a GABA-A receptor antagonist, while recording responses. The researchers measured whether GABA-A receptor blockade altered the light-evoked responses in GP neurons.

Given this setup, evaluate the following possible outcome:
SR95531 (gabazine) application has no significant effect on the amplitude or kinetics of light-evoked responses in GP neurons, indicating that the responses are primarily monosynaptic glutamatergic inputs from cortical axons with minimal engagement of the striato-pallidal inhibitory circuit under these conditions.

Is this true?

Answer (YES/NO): YES